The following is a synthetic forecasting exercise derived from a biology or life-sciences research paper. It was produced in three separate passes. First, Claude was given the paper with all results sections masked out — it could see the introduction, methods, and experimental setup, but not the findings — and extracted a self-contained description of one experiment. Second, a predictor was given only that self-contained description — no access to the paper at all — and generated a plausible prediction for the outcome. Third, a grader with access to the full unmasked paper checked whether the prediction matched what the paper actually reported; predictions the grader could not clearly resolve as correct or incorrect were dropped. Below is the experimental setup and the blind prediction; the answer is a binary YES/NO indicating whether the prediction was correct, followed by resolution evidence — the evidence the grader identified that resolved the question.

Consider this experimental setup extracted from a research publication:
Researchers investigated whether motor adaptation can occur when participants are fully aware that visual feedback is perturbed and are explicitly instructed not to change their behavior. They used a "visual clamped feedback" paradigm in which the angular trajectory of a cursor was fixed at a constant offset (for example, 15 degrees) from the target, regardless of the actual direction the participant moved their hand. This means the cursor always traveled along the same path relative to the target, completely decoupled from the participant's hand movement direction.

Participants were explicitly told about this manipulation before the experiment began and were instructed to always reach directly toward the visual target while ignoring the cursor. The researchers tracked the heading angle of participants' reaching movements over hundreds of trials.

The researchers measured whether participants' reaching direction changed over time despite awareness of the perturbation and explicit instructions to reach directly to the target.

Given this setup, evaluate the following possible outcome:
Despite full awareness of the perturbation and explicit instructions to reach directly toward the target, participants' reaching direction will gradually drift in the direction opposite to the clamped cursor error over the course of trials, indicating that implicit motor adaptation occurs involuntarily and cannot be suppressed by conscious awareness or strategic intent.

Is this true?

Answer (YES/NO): YES